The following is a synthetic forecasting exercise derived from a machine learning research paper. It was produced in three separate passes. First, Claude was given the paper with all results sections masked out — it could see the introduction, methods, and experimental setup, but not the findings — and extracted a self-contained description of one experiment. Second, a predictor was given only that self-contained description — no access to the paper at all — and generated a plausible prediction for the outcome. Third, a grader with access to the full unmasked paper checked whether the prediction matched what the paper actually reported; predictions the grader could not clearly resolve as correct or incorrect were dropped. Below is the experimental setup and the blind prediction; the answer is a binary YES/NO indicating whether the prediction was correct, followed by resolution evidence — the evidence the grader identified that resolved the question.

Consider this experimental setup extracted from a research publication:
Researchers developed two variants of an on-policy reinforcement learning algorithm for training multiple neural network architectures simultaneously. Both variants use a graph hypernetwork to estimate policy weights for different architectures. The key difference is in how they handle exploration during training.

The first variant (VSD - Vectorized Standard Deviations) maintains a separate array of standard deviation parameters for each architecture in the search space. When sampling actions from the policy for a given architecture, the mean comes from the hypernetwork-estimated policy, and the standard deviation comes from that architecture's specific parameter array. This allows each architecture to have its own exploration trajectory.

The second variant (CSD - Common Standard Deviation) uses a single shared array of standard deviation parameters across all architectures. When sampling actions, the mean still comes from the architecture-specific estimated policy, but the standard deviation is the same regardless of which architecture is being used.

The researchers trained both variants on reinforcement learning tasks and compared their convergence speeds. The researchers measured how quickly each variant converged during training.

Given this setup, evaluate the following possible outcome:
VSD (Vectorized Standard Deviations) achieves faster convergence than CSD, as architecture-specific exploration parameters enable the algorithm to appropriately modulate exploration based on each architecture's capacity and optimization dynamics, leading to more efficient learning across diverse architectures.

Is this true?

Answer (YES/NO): NO